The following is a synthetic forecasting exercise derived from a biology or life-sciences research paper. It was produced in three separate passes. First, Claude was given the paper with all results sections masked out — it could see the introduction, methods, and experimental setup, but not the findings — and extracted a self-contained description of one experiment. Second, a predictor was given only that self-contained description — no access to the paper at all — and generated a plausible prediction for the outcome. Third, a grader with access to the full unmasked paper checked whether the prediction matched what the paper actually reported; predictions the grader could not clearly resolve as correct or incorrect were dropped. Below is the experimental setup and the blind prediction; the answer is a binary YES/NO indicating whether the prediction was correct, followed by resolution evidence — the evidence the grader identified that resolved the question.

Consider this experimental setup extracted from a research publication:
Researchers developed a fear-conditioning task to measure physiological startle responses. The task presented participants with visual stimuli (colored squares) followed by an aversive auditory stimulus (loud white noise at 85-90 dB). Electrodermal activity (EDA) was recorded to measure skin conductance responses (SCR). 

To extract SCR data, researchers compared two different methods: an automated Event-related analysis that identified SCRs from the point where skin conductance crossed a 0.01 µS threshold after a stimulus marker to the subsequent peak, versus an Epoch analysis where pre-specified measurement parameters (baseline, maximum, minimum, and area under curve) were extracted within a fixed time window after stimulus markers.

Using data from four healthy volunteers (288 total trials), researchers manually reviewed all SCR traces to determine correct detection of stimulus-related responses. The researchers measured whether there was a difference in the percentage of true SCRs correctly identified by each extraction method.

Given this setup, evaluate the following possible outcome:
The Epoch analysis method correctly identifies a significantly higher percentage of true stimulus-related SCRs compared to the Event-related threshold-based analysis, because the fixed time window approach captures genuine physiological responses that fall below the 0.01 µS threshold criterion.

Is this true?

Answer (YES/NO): YES